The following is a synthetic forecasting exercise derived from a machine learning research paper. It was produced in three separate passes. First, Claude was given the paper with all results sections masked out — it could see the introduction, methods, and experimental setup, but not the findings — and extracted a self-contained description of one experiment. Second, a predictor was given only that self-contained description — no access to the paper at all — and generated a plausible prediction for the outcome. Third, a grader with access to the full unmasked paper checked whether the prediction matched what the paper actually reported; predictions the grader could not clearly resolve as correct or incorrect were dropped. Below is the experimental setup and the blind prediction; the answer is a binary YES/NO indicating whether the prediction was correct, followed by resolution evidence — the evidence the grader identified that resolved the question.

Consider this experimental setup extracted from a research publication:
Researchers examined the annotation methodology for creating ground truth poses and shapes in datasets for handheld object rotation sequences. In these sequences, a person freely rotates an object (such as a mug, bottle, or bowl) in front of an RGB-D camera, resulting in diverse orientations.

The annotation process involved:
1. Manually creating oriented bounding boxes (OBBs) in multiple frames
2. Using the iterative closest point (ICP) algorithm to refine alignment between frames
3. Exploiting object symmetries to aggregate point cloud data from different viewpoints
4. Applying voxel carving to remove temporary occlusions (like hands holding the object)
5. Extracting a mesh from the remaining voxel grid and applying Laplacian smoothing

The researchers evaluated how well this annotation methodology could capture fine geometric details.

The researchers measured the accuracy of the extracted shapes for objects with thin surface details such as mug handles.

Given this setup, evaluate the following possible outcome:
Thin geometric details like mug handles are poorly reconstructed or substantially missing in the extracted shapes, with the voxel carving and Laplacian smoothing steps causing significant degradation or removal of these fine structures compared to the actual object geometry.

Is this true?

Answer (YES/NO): NO